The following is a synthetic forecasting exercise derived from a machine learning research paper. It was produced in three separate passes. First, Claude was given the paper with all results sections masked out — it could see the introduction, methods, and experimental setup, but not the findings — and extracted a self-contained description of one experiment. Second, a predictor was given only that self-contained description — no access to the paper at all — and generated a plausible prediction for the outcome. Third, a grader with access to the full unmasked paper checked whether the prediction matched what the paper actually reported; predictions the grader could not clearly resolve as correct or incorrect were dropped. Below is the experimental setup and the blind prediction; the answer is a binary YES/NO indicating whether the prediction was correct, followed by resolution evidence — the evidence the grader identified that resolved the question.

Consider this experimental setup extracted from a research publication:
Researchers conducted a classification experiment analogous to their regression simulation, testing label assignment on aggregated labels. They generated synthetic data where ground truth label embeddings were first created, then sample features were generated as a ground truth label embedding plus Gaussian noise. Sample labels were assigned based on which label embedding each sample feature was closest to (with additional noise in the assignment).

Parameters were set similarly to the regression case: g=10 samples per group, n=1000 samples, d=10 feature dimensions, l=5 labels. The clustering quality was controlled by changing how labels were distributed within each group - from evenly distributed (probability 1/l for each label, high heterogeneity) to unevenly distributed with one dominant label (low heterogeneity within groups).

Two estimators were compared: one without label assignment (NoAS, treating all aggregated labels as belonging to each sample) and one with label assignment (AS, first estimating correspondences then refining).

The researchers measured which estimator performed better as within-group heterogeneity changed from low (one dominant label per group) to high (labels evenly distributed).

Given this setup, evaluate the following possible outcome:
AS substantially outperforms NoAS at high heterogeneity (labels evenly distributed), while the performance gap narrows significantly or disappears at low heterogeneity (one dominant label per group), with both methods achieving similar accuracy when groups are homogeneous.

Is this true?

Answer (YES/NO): YES